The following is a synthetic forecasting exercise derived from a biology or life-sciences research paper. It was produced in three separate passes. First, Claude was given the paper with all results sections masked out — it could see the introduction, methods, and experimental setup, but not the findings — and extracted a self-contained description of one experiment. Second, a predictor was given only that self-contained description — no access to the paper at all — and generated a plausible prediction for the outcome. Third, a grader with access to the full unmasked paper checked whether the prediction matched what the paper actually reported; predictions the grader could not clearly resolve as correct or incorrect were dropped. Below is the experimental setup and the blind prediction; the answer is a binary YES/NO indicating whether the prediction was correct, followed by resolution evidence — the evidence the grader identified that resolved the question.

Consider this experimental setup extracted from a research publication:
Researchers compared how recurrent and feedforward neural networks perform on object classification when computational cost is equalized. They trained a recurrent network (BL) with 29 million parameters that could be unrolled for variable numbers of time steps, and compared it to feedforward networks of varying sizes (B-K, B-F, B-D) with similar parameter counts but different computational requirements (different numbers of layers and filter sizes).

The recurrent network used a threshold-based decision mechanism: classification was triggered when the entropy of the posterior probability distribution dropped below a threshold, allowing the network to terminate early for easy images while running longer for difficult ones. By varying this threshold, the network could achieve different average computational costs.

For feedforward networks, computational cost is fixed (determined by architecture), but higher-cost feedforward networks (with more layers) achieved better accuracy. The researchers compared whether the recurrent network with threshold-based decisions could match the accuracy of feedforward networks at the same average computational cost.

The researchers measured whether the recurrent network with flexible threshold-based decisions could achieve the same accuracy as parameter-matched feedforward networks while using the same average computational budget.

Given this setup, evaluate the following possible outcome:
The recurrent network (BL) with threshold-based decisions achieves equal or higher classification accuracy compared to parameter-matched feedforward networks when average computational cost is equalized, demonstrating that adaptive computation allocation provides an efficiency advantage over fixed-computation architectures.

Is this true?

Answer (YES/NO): NO